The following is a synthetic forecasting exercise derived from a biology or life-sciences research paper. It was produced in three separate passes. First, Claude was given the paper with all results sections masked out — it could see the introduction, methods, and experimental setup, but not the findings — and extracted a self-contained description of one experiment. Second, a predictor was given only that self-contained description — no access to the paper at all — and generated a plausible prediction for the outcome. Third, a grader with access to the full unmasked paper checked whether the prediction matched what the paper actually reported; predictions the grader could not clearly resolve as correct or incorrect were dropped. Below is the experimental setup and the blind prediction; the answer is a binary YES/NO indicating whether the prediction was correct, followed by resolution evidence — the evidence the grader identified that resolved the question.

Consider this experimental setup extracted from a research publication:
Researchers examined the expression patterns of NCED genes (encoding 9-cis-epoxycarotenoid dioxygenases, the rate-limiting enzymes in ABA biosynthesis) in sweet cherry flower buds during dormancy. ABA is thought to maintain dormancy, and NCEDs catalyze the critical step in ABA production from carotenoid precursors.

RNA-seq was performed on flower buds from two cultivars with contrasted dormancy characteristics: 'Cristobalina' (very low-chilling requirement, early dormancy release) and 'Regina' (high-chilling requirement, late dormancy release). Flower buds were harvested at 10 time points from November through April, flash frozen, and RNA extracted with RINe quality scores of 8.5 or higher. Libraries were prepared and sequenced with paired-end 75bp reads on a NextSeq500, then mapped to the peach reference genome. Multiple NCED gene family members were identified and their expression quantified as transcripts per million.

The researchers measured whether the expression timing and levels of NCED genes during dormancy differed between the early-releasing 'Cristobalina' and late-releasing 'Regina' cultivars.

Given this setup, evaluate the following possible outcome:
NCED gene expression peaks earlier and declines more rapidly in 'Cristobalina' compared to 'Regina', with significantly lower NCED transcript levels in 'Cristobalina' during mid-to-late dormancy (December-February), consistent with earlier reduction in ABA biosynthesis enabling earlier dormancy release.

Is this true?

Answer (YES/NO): NO